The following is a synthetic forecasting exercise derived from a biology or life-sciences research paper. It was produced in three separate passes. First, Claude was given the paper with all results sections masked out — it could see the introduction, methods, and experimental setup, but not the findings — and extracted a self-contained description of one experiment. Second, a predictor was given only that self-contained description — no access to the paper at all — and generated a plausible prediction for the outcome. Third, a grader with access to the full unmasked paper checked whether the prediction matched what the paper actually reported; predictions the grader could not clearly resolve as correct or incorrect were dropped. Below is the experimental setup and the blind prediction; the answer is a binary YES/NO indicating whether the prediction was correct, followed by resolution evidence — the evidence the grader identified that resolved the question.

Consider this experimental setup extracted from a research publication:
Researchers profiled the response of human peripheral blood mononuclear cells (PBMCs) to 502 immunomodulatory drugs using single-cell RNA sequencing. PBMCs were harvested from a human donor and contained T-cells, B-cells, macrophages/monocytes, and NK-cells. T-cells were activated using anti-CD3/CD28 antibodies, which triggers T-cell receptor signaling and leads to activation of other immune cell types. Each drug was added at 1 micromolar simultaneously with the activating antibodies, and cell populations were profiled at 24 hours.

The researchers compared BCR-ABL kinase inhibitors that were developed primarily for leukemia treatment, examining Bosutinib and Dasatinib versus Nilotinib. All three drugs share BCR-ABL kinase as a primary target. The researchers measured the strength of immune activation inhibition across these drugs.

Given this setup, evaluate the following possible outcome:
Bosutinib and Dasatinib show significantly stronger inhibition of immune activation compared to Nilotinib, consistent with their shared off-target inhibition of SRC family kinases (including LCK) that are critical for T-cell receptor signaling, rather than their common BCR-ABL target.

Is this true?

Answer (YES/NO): YES